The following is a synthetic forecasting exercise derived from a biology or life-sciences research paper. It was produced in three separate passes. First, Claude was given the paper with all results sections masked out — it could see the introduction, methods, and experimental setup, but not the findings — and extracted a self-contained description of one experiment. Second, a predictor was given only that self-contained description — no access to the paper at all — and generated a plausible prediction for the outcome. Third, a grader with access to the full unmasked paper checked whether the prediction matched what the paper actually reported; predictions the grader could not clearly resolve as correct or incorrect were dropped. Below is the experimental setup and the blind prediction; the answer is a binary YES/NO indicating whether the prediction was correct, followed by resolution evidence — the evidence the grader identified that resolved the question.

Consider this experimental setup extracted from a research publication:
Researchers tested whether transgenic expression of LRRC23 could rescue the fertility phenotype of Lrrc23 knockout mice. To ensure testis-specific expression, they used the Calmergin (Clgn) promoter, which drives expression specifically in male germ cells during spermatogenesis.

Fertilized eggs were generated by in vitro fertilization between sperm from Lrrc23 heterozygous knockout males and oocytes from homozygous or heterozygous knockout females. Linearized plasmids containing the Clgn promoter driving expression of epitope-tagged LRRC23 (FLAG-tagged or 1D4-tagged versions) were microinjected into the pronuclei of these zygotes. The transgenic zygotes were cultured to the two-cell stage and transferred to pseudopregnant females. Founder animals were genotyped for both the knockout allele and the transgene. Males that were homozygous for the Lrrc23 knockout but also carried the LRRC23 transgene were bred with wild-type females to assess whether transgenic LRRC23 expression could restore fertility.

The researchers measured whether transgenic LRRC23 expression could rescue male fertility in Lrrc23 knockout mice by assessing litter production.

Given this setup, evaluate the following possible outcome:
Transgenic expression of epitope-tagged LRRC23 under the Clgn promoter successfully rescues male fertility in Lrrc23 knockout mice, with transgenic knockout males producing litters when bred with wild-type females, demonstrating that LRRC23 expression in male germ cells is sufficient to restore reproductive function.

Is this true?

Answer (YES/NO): YES